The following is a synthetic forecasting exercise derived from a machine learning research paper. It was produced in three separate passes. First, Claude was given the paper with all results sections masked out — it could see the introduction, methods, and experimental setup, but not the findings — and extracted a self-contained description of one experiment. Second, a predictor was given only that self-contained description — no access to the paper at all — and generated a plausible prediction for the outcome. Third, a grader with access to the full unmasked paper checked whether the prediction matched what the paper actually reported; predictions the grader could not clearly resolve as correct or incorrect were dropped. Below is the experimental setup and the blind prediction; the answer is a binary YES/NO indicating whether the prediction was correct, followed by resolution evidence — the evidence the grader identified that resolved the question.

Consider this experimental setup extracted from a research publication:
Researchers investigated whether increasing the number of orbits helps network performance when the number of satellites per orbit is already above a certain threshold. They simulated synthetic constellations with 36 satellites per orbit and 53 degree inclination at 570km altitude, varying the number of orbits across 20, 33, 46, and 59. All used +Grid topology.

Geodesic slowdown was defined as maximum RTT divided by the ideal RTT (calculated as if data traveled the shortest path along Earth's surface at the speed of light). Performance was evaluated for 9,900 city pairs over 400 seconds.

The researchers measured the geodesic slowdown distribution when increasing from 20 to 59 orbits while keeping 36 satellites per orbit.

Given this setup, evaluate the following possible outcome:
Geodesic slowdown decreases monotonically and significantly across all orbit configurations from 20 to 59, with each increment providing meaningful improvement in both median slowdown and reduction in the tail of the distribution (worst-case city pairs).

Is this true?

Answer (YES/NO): NO